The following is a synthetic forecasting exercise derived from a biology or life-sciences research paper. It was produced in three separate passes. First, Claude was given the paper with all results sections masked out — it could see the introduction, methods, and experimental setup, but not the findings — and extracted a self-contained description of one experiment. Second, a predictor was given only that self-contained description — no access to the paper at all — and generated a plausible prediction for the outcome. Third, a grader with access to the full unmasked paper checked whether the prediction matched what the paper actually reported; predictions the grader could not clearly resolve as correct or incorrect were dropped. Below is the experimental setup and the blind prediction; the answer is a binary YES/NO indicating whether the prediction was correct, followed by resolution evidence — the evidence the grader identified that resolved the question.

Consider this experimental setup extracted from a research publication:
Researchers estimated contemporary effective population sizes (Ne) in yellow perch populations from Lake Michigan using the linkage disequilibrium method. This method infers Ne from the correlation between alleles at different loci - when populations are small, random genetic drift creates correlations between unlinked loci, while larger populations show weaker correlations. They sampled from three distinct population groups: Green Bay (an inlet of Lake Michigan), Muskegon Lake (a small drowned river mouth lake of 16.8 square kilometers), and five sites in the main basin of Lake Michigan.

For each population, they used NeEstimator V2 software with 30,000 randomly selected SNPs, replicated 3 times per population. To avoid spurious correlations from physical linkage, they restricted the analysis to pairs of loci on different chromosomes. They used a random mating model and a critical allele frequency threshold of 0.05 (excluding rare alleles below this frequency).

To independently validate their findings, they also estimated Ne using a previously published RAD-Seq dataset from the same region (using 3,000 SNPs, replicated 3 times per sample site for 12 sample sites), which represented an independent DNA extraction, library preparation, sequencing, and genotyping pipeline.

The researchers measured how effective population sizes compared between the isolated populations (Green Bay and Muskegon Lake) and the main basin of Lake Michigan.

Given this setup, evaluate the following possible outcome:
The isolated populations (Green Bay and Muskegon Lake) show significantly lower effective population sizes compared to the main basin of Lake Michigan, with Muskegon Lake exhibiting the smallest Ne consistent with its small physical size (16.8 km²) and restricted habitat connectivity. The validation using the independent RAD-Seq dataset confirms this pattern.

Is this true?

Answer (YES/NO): NO